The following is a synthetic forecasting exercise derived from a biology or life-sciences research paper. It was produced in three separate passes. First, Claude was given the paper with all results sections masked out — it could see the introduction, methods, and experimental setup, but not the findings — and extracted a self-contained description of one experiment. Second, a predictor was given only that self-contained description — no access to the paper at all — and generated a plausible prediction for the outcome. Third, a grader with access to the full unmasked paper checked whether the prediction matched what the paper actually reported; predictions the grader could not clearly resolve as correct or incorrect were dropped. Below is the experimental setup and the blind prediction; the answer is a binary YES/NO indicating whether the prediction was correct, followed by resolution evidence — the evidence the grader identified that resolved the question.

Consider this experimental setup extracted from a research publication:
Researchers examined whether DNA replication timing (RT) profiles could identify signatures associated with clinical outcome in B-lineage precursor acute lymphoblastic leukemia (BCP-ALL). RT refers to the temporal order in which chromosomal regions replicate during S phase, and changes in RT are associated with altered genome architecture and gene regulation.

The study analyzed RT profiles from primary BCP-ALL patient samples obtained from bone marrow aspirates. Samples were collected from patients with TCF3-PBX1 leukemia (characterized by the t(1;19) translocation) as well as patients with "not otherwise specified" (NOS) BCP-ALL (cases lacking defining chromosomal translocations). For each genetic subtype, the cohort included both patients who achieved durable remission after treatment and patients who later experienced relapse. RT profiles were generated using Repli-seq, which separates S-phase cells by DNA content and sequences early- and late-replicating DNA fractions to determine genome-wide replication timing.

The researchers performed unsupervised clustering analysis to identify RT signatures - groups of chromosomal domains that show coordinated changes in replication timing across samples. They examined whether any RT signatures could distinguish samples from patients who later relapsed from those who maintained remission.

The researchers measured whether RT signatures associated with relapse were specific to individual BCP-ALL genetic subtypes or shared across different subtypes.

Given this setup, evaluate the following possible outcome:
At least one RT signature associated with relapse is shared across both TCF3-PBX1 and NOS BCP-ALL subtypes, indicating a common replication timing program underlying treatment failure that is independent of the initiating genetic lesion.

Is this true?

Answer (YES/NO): NO